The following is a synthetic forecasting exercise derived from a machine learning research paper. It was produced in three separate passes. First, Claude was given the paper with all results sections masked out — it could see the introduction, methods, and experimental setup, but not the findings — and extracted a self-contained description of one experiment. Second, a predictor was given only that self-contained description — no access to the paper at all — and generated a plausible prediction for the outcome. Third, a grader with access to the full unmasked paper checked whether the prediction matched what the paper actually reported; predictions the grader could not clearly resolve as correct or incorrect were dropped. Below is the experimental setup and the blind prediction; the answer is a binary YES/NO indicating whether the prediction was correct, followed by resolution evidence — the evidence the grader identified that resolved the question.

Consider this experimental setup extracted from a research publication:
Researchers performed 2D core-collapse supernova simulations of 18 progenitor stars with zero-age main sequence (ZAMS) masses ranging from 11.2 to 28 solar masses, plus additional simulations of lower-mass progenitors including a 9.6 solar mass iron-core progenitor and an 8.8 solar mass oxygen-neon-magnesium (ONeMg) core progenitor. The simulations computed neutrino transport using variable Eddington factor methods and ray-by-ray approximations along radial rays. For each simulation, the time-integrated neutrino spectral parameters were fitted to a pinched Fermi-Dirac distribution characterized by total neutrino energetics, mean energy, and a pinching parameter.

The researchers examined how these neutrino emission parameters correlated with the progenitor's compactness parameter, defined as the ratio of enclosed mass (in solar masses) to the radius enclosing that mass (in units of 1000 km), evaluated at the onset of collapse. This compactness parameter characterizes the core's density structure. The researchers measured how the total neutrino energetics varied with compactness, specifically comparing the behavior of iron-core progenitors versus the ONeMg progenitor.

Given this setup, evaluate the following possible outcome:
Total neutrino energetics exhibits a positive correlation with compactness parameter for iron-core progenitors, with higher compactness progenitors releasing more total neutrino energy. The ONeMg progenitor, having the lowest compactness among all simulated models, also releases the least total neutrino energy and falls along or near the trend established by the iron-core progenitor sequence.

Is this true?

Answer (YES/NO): NO